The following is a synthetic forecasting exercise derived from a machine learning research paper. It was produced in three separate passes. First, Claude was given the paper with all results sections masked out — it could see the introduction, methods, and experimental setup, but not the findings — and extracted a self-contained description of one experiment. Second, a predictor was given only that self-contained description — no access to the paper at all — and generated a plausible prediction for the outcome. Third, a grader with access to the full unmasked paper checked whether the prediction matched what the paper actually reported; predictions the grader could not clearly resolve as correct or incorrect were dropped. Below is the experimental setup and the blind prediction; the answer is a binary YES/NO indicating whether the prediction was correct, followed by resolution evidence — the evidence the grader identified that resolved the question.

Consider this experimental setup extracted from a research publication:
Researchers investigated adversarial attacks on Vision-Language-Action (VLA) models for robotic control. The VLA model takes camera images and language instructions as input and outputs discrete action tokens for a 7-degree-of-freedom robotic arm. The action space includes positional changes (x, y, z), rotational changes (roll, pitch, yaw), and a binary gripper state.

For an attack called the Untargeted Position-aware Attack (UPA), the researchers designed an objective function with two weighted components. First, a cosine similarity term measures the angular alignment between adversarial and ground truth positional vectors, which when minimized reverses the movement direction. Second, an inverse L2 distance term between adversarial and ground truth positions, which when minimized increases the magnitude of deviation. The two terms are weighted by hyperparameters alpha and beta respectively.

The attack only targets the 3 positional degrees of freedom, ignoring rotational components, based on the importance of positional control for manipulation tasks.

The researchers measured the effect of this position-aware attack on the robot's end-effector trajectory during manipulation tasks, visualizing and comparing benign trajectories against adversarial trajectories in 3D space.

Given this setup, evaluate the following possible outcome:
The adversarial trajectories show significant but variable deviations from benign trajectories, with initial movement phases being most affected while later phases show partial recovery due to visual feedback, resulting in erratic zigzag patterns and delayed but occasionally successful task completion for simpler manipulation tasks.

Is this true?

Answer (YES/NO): NO